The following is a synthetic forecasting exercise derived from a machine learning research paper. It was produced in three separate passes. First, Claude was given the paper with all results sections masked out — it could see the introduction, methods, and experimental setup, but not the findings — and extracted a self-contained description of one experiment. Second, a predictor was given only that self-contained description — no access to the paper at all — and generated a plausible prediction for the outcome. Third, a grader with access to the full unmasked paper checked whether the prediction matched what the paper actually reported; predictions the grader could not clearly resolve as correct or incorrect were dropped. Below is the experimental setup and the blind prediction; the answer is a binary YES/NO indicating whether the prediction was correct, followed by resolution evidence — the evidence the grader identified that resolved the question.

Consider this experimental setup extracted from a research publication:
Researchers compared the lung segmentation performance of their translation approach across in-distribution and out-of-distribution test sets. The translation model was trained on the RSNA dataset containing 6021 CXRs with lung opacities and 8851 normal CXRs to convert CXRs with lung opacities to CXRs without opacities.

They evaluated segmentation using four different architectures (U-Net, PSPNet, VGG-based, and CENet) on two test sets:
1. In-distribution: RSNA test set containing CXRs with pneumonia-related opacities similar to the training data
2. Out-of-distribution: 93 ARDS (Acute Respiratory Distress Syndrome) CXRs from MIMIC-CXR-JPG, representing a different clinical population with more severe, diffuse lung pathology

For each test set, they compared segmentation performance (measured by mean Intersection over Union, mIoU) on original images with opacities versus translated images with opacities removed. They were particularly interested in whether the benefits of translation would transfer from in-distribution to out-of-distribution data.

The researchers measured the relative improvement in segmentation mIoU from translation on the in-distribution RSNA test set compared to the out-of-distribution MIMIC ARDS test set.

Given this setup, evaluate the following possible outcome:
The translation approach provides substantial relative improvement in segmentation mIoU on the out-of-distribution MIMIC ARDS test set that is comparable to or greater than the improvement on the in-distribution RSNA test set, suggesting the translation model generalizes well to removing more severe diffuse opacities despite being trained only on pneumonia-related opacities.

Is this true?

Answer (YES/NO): NO